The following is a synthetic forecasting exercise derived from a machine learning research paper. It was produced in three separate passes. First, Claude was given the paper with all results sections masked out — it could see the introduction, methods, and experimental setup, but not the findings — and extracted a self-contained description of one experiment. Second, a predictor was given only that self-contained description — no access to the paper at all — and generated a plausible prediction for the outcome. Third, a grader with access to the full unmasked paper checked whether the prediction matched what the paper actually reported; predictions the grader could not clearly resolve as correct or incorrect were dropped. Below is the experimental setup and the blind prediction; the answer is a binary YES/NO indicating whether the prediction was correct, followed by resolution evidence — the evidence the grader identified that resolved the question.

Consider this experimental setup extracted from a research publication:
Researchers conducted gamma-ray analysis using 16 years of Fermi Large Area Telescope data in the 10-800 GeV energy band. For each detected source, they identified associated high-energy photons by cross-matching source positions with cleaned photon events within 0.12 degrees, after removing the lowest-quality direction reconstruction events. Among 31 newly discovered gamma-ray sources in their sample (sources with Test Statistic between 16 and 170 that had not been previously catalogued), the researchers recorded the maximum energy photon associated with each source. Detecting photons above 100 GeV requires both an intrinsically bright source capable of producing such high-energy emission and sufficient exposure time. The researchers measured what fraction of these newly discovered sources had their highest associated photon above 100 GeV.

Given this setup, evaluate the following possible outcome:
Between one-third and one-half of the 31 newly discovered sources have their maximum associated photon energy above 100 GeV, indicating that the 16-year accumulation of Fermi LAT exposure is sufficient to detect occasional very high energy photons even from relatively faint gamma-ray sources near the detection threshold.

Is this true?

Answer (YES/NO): NO